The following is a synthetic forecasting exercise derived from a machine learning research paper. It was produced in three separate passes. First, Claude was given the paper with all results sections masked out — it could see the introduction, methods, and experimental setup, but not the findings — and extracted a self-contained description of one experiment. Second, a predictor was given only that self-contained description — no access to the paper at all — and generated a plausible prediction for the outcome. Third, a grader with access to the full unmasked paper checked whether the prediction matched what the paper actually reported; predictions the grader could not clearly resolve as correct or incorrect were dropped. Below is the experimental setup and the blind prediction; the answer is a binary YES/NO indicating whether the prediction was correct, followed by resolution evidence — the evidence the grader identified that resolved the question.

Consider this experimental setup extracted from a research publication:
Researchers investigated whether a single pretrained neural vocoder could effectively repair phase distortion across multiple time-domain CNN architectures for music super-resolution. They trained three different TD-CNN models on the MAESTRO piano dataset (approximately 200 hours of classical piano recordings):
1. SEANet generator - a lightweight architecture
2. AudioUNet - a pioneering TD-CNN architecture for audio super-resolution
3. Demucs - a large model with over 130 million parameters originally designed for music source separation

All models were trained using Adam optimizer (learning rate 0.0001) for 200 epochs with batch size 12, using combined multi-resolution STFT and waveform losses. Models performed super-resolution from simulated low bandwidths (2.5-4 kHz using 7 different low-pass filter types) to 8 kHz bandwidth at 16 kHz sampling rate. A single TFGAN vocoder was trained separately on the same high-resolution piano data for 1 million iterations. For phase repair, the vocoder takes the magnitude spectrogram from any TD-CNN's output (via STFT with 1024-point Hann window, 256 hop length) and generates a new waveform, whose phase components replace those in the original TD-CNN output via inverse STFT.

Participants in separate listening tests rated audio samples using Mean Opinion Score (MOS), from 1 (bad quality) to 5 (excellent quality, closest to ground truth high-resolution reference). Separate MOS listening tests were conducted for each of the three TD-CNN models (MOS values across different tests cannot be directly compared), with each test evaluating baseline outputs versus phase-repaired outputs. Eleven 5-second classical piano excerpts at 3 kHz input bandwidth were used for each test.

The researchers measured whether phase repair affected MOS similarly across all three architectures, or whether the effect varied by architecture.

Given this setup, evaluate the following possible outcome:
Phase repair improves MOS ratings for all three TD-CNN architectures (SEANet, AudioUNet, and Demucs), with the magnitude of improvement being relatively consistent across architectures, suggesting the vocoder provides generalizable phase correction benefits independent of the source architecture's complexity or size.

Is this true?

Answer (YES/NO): NO